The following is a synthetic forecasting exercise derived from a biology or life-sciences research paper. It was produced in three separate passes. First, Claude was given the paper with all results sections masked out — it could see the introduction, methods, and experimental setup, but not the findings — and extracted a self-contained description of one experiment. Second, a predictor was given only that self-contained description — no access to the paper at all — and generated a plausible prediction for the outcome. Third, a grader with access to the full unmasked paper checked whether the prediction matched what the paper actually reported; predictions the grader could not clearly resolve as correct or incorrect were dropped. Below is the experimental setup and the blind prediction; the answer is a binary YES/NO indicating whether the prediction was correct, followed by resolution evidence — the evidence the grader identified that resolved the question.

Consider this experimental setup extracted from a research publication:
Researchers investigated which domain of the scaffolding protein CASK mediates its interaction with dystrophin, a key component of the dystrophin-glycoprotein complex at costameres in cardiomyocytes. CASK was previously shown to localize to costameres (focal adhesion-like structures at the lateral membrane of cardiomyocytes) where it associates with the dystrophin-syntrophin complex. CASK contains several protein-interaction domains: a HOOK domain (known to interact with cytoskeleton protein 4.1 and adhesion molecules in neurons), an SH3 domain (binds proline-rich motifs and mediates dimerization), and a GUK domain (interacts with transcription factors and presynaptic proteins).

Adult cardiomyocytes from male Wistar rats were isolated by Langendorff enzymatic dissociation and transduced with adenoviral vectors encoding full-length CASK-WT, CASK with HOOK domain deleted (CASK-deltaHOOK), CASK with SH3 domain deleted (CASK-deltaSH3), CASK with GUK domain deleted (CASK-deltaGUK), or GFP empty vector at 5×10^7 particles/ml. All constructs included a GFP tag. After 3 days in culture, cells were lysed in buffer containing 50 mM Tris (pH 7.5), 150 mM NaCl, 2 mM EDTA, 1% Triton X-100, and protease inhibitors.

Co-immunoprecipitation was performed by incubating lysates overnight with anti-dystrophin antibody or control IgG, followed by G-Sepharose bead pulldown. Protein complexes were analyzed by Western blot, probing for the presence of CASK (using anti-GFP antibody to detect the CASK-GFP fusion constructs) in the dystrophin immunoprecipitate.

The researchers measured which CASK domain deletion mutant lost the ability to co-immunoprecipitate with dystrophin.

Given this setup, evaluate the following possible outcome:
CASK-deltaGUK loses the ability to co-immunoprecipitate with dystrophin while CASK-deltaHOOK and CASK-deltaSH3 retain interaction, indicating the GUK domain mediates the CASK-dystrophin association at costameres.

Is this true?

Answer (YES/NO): NO